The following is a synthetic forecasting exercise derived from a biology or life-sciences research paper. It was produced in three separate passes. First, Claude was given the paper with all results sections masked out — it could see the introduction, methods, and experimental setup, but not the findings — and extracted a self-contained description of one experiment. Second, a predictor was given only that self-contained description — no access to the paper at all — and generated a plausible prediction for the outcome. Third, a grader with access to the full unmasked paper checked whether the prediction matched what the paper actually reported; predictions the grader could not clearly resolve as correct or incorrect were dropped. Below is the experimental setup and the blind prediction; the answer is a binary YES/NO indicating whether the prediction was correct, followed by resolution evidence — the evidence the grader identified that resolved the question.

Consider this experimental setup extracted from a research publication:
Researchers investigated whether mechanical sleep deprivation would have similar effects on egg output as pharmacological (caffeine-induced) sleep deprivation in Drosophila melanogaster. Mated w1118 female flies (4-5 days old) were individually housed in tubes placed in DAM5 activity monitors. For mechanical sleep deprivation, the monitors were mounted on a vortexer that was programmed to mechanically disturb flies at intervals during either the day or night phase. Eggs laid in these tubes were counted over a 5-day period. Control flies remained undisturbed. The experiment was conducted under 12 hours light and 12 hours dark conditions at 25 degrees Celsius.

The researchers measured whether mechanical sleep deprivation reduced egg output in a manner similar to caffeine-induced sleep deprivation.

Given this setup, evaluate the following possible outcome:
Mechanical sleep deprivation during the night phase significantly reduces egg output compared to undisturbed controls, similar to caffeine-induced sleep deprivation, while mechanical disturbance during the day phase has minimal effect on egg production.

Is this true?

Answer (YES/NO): NO